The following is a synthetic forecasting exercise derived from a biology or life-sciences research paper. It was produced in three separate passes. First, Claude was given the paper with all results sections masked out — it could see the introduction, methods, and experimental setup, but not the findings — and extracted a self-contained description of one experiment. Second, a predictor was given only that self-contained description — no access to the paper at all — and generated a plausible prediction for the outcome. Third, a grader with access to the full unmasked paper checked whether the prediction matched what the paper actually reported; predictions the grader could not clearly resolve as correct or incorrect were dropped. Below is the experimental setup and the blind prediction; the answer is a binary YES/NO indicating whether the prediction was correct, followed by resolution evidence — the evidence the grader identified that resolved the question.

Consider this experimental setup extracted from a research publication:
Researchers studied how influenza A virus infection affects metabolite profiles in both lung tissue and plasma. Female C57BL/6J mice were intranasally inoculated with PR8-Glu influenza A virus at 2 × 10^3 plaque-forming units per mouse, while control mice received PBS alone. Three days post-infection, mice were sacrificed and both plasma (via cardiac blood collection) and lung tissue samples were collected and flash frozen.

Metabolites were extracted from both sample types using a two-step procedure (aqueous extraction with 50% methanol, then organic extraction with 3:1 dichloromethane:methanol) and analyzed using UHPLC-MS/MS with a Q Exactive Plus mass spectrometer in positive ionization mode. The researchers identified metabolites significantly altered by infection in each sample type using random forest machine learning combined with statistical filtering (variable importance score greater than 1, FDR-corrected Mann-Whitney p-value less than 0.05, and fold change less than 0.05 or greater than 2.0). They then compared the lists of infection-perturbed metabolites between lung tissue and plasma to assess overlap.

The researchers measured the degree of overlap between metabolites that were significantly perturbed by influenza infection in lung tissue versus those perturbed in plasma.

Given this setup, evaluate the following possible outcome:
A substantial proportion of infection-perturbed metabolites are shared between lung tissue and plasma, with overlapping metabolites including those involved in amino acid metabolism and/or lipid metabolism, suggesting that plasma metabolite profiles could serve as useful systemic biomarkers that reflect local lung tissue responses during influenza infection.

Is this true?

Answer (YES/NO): NO